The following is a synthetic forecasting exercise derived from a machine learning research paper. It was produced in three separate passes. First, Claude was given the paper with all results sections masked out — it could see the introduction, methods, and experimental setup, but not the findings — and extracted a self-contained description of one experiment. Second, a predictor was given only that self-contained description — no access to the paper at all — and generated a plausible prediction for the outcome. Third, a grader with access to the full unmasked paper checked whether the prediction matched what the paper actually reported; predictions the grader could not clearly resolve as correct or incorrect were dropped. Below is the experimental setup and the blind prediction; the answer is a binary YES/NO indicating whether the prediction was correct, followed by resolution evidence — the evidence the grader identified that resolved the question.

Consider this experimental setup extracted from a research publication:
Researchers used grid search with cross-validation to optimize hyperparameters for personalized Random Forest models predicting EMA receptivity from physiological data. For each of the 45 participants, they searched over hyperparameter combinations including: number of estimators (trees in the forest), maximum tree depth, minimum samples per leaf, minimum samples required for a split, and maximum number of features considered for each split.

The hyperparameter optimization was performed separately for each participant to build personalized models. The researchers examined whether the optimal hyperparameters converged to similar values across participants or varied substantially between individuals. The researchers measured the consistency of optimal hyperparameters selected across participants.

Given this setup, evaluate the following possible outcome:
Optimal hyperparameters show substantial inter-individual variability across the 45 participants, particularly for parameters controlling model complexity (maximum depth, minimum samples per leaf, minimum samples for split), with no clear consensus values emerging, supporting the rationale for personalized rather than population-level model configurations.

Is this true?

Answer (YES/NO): NO